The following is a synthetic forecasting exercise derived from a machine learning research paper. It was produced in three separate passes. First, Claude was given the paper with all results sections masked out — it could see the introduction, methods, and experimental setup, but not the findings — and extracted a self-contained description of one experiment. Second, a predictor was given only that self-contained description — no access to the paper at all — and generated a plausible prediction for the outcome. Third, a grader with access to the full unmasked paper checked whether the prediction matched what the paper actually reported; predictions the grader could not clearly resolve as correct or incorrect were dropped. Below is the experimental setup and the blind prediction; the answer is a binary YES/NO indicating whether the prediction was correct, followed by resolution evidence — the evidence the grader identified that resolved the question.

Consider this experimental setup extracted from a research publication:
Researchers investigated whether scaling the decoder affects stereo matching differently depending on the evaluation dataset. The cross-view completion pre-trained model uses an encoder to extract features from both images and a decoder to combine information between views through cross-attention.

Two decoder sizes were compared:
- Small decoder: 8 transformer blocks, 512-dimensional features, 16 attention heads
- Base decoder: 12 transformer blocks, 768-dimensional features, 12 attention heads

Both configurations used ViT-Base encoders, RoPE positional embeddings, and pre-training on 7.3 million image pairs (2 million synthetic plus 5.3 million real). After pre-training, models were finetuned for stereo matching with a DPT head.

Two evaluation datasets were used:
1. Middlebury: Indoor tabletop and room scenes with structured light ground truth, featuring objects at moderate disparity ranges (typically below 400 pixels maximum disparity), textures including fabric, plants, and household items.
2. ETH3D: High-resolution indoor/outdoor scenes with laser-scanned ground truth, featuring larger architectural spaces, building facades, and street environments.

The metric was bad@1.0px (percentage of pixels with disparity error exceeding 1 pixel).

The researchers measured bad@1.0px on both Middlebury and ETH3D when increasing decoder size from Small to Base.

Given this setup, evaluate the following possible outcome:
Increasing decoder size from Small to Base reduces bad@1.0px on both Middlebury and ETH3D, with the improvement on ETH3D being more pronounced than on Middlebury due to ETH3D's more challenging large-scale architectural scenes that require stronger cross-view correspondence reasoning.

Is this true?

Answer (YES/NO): NO